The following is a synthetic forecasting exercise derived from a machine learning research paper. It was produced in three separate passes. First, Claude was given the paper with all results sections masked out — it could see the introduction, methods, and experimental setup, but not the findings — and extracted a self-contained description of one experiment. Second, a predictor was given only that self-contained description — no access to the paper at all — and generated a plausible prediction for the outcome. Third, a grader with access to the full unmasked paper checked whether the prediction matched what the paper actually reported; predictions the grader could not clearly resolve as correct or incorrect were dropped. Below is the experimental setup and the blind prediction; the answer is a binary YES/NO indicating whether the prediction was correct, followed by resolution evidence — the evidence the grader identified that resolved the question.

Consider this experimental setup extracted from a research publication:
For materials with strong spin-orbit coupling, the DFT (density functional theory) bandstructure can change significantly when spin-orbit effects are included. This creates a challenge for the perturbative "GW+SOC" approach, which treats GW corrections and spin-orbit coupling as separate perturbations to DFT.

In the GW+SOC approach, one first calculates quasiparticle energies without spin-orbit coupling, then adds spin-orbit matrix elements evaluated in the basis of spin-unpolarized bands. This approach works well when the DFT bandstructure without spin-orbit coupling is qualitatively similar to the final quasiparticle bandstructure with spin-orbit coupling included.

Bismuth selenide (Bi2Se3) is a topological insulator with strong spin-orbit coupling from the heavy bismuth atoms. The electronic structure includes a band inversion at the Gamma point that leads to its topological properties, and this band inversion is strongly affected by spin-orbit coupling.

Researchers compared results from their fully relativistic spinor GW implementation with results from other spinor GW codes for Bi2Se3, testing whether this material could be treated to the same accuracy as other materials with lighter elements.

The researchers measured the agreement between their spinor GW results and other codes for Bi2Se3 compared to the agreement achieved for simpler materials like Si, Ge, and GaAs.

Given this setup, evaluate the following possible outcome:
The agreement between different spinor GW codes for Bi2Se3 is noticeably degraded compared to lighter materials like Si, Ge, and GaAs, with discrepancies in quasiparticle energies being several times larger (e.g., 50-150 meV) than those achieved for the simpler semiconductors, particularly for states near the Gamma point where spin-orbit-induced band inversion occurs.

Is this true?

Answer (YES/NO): YES